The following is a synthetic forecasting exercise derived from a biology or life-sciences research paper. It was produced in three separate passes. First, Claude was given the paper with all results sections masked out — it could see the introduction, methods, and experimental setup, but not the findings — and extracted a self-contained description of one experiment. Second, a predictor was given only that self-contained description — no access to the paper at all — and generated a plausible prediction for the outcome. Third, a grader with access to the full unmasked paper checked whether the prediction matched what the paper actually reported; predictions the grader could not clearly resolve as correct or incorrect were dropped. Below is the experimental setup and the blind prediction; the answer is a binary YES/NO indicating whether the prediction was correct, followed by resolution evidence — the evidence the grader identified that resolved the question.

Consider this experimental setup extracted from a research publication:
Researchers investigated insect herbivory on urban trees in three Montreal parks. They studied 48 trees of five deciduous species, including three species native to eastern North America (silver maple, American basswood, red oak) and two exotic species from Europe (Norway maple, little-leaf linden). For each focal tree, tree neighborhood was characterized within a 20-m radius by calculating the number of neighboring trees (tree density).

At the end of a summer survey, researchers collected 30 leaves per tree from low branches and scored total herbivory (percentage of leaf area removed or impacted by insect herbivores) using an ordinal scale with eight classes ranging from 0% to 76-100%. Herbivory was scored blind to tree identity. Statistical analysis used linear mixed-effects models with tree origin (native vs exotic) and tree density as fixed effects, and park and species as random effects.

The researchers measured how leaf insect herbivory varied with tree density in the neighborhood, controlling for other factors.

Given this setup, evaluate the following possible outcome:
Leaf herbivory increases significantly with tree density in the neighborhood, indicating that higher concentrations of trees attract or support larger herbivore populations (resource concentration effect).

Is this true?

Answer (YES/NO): NO